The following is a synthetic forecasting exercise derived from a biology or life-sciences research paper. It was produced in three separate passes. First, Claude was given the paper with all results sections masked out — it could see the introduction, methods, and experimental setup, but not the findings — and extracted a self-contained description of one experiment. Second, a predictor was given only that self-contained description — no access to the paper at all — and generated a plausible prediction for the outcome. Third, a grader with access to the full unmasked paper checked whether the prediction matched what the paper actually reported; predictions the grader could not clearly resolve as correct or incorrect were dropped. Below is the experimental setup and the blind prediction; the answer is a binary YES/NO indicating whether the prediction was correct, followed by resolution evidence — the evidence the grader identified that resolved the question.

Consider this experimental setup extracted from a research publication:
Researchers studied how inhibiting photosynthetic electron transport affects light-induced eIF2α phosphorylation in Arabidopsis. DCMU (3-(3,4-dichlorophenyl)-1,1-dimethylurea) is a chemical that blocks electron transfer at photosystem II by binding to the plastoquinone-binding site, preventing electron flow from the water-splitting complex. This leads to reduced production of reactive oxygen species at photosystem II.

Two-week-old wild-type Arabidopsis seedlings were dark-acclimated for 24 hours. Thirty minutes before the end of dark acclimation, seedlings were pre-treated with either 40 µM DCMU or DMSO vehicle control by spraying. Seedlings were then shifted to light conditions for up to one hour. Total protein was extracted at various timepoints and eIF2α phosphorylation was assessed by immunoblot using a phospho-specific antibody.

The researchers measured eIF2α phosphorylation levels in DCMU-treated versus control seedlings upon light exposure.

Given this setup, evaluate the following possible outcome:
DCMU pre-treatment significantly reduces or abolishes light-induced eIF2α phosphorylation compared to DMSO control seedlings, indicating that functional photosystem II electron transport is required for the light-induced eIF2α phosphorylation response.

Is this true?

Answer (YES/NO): YES